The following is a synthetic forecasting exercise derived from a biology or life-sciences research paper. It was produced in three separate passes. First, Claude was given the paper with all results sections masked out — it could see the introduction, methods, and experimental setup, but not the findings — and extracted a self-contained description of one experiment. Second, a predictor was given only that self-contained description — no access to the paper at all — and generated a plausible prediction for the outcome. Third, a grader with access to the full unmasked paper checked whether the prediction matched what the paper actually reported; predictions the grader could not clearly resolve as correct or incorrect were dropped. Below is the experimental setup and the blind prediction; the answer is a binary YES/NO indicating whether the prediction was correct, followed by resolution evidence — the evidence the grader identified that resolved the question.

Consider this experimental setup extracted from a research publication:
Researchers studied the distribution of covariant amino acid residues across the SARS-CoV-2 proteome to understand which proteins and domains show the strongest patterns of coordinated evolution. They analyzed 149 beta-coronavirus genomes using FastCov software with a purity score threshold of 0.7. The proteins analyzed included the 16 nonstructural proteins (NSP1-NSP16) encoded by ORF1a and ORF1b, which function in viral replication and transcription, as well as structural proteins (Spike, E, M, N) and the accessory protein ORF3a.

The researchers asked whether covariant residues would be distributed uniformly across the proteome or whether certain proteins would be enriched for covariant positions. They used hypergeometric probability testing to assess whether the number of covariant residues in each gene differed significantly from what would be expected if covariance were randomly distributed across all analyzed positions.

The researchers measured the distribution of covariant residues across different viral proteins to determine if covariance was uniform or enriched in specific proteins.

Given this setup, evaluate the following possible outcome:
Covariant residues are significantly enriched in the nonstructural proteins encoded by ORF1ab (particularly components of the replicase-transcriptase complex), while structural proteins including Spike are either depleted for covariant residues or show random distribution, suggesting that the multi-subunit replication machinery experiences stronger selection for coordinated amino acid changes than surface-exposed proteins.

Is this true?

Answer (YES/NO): NO